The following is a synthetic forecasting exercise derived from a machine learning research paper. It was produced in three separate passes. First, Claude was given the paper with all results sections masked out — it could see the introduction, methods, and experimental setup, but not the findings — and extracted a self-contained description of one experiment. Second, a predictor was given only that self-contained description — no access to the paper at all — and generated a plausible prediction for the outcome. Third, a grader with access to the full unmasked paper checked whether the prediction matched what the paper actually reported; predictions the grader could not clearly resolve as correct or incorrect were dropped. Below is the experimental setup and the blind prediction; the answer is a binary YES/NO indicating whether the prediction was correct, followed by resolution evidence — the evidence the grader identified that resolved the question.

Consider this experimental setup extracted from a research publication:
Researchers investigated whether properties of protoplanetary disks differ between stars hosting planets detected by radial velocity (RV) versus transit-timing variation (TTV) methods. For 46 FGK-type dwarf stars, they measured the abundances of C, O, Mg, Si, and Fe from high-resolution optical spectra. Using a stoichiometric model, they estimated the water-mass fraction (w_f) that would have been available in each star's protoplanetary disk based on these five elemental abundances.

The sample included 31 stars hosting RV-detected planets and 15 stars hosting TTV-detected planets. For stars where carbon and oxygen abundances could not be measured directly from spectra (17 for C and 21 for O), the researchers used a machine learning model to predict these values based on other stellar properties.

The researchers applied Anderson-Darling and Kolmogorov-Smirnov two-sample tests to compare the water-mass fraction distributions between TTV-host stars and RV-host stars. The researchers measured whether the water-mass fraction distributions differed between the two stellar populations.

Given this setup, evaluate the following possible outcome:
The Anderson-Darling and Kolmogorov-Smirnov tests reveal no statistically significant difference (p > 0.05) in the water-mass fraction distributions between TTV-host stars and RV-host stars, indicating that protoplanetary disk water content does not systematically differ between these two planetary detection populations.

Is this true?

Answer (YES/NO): YES